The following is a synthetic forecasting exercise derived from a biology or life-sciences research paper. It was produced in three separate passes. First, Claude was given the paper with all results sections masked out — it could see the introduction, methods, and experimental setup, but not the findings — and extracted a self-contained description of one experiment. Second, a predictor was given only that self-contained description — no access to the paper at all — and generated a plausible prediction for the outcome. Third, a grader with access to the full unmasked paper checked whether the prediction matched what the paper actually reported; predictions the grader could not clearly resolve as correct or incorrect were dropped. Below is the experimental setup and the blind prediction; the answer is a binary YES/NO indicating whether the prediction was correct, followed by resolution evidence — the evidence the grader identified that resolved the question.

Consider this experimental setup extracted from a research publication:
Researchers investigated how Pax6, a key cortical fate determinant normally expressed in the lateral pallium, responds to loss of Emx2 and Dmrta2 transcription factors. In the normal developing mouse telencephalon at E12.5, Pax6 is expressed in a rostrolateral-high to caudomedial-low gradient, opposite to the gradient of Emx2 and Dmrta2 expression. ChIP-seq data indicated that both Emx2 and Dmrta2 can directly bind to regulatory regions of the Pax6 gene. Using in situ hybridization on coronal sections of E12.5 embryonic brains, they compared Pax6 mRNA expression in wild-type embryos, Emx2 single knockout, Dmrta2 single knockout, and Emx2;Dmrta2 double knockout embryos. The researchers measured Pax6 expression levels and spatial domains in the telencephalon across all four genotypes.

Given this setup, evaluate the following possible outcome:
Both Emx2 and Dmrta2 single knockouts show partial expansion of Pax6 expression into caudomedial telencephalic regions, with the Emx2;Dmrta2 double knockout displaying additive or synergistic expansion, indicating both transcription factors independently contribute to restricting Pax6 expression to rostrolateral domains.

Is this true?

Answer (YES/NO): NO